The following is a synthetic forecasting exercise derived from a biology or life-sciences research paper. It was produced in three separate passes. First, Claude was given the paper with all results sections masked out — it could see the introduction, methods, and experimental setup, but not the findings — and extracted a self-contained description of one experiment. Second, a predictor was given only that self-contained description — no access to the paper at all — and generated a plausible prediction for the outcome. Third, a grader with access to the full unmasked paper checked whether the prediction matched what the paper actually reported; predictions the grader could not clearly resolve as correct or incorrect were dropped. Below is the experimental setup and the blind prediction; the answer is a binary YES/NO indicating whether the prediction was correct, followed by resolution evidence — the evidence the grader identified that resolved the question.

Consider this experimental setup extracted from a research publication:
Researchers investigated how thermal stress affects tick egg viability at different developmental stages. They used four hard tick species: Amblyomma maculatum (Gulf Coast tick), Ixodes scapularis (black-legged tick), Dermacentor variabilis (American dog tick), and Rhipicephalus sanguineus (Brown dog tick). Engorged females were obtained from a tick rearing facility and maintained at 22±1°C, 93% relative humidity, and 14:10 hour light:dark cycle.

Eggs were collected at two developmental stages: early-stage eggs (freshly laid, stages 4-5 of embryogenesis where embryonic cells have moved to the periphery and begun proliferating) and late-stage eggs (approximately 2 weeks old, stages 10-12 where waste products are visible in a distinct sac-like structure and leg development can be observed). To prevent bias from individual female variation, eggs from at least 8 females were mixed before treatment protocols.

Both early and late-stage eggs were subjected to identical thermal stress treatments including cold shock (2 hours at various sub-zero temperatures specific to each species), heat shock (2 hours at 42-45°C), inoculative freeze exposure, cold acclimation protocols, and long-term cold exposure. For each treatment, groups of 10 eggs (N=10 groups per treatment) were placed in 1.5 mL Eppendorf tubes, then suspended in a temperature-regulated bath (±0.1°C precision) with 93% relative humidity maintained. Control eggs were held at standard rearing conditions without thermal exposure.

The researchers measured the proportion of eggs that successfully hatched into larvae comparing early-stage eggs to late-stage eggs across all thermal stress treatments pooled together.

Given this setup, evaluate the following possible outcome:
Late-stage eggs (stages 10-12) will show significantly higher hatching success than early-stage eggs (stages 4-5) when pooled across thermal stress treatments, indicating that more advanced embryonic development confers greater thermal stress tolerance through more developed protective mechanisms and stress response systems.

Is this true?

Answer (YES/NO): YES